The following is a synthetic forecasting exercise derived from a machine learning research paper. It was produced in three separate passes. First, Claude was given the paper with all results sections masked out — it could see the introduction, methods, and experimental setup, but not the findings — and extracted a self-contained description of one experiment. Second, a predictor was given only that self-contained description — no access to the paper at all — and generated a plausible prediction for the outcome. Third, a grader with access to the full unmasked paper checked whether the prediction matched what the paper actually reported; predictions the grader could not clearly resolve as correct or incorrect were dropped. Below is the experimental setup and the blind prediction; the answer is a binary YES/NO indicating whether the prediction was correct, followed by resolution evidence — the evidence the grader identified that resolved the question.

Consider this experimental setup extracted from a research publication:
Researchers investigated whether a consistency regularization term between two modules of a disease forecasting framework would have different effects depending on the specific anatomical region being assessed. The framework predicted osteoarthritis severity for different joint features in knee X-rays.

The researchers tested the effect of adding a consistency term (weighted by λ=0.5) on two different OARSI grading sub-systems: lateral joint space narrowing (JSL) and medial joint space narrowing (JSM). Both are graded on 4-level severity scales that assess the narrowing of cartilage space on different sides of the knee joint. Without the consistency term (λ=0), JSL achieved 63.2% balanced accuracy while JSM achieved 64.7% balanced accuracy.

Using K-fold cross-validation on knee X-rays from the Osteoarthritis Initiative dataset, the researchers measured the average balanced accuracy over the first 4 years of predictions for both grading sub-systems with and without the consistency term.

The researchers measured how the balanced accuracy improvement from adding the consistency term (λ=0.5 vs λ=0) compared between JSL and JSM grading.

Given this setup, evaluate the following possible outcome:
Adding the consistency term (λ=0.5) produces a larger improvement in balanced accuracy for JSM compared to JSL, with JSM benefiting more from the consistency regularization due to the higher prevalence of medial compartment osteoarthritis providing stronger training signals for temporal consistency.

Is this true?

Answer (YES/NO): NO